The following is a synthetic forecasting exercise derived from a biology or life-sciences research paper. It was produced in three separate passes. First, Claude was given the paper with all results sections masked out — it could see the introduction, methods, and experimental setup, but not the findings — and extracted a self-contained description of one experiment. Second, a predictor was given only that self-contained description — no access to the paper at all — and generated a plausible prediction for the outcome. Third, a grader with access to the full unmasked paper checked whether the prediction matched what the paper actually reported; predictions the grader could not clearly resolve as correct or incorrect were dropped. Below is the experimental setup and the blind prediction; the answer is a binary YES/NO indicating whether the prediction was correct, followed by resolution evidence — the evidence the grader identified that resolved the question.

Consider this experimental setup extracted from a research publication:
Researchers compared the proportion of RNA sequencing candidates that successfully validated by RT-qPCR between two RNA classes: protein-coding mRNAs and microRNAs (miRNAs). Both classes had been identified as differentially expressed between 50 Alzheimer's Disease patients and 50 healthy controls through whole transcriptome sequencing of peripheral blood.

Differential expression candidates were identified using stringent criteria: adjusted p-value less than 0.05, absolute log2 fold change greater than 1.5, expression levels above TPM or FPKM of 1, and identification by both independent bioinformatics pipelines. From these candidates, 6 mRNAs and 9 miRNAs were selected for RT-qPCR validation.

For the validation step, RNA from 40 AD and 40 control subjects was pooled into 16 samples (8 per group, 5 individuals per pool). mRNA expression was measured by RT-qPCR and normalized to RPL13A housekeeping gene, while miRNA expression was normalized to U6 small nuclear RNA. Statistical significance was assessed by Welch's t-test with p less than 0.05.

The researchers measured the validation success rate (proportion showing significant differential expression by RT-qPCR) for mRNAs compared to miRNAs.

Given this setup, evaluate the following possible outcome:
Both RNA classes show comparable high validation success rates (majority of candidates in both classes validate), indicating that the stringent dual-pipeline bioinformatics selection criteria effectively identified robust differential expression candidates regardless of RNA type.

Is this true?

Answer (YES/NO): NO